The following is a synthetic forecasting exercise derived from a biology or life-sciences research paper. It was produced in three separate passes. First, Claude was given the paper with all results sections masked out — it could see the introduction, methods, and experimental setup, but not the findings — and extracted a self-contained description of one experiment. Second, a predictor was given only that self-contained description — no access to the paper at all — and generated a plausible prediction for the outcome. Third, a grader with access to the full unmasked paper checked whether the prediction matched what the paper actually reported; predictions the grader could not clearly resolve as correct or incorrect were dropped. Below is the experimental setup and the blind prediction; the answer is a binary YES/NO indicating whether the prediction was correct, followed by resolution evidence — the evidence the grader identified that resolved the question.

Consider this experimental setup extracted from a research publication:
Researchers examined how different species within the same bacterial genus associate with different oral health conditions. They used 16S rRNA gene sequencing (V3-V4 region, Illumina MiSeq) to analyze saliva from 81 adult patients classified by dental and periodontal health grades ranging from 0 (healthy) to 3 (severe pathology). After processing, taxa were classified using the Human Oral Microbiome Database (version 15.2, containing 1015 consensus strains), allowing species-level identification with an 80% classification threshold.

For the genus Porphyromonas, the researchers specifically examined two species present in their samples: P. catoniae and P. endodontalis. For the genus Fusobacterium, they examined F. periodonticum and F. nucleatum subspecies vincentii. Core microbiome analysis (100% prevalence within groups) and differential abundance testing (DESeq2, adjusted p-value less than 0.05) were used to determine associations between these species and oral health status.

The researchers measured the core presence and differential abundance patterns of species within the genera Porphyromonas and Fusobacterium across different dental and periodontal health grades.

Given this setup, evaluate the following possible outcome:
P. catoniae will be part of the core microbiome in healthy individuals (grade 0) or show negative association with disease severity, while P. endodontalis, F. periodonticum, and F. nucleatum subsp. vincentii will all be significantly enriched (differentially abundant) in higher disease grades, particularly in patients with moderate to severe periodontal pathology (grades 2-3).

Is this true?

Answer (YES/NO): NO